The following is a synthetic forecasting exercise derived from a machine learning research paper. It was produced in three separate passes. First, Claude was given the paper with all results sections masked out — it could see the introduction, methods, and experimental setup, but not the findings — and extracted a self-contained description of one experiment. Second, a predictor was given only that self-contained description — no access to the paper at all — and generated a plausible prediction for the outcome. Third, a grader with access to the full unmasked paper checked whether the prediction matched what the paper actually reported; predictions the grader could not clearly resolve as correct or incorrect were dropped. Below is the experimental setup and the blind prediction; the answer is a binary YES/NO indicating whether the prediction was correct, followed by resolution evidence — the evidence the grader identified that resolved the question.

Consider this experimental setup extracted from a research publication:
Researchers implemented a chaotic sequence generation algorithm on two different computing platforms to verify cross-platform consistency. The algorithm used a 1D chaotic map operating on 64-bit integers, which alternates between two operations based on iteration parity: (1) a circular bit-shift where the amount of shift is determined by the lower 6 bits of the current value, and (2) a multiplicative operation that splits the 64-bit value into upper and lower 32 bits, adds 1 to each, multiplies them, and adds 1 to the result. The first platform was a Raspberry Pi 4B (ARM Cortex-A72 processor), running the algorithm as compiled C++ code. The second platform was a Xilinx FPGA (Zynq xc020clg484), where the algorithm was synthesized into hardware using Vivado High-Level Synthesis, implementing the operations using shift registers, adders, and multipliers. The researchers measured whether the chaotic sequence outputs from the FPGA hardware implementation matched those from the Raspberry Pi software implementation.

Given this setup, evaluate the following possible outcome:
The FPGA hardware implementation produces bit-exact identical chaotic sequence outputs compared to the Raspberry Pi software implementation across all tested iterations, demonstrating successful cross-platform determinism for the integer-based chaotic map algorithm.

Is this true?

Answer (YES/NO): YES